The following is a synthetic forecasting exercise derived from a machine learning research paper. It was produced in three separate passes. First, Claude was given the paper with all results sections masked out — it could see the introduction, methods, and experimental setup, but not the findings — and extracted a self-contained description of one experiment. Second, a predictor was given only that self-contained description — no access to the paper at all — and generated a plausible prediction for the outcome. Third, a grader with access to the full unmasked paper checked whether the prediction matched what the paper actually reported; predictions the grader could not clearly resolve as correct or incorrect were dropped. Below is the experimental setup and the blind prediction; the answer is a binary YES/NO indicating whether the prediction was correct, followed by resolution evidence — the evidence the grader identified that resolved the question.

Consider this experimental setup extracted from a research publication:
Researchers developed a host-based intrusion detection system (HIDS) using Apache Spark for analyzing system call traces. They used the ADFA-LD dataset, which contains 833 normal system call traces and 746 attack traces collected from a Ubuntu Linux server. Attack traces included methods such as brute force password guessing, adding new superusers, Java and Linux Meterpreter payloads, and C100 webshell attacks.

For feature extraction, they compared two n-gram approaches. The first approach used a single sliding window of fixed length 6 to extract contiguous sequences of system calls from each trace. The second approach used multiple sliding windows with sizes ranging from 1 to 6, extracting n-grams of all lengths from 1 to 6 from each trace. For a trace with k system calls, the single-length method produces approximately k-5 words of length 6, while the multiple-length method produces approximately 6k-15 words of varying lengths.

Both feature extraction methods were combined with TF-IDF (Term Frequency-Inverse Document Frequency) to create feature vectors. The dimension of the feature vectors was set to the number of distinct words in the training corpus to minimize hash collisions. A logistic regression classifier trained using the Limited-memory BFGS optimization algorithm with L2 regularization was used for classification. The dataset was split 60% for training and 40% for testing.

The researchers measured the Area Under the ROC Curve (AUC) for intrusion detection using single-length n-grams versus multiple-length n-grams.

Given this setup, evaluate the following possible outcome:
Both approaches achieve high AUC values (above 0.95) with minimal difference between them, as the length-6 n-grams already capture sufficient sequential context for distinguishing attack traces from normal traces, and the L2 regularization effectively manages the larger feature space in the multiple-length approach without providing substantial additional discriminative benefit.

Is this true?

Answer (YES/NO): YES